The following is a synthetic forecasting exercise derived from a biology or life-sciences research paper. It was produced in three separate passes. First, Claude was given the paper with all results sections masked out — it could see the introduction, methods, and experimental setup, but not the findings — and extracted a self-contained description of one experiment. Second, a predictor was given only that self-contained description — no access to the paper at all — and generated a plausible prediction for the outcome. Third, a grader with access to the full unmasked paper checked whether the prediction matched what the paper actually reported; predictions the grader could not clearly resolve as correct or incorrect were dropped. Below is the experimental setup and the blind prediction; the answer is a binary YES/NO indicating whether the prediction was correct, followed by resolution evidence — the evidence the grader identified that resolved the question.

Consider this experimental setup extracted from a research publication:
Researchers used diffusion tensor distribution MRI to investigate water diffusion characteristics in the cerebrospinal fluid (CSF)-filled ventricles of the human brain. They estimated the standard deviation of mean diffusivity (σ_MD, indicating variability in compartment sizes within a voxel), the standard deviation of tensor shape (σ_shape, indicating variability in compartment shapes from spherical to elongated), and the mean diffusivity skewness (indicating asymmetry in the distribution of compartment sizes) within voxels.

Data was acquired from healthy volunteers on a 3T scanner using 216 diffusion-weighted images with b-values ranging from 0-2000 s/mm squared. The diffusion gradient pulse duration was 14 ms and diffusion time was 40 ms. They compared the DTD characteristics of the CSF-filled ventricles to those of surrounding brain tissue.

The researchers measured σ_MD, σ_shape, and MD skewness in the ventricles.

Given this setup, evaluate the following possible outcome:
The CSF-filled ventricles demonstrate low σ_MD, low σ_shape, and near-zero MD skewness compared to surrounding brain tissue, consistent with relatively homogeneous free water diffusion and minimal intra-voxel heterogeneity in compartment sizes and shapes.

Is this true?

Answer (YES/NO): NO